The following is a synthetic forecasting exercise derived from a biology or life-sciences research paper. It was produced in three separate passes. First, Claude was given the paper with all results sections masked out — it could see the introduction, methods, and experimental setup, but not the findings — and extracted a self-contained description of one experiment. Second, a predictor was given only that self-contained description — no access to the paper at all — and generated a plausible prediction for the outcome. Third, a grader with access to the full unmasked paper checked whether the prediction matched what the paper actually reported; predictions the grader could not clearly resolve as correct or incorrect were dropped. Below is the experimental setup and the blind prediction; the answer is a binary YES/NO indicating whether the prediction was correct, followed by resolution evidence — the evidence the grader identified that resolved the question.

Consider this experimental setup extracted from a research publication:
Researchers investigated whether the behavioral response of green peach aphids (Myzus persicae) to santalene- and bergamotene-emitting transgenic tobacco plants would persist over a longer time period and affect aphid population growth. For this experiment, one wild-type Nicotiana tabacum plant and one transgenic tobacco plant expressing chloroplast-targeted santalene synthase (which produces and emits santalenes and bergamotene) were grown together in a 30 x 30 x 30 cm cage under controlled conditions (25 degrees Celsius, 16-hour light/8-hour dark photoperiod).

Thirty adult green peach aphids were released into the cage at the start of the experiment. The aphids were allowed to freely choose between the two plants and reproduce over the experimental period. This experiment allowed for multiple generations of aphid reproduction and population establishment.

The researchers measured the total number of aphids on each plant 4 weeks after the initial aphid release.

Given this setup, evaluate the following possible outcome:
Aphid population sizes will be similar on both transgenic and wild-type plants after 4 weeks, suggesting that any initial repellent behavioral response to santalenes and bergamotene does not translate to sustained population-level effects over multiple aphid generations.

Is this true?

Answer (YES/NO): NO